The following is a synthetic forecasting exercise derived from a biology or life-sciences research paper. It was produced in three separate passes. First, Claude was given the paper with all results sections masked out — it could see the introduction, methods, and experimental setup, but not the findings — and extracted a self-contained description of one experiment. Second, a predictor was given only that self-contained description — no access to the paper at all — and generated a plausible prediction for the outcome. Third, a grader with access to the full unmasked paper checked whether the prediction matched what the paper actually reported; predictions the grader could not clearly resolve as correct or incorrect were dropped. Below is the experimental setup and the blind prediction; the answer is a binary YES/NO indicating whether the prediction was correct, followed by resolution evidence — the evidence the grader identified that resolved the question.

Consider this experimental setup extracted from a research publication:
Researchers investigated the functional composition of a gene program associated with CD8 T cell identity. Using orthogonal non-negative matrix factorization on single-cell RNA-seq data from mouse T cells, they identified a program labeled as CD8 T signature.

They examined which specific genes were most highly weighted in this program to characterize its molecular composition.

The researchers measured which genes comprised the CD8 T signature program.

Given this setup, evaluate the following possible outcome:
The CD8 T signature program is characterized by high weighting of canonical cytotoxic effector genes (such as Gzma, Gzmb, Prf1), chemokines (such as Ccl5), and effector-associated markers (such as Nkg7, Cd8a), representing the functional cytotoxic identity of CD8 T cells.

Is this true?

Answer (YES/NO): NO